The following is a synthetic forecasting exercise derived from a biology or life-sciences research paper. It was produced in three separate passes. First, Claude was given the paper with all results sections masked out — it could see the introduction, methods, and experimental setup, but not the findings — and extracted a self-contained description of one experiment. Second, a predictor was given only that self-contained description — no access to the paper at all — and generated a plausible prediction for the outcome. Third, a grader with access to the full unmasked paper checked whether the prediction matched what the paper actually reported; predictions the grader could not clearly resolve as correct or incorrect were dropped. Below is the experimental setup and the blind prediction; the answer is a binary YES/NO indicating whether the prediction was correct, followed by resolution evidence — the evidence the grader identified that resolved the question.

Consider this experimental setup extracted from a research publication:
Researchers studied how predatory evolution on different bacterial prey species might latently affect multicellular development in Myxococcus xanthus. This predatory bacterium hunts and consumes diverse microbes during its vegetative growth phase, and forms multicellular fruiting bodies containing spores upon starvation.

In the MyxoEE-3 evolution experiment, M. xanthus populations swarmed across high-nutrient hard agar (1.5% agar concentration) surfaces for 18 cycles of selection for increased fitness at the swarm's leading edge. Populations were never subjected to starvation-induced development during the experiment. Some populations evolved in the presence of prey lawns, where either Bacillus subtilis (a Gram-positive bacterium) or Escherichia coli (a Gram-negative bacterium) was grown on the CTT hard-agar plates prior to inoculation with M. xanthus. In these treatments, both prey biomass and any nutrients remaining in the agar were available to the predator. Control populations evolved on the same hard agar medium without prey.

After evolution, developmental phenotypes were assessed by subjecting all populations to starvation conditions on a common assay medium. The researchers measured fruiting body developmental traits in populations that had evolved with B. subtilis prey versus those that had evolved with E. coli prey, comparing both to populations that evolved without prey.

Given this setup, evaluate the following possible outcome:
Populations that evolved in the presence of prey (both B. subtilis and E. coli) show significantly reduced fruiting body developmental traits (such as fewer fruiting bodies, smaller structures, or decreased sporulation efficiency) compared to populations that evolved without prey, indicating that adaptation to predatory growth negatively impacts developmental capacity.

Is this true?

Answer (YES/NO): NO